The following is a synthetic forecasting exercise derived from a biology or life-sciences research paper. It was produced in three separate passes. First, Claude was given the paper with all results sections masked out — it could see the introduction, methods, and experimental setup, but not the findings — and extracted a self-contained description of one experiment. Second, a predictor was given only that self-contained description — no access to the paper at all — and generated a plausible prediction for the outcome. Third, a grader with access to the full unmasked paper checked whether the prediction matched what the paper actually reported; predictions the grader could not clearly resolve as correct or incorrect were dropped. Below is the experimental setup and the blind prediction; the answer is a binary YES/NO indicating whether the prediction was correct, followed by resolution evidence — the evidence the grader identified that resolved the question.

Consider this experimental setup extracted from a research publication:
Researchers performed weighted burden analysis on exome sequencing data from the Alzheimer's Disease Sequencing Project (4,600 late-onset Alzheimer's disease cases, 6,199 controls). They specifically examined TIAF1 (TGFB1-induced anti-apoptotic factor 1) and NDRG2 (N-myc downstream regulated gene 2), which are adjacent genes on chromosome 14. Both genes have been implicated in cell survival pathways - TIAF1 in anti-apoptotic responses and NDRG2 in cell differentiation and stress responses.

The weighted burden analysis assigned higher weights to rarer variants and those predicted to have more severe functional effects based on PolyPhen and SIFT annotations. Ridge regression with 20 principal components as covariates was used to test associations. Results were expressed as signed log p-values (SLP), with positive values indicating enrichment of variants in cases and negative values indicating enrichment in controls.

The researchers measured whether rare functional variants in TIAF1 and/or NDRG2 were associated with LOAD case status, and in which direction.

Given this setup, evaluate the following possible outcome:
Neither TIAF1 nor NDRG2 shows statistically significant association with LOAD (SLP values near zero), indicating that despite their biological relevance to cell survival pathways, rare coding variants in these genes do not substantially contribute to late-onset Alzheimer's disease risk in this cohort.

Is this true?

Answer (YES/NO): NO